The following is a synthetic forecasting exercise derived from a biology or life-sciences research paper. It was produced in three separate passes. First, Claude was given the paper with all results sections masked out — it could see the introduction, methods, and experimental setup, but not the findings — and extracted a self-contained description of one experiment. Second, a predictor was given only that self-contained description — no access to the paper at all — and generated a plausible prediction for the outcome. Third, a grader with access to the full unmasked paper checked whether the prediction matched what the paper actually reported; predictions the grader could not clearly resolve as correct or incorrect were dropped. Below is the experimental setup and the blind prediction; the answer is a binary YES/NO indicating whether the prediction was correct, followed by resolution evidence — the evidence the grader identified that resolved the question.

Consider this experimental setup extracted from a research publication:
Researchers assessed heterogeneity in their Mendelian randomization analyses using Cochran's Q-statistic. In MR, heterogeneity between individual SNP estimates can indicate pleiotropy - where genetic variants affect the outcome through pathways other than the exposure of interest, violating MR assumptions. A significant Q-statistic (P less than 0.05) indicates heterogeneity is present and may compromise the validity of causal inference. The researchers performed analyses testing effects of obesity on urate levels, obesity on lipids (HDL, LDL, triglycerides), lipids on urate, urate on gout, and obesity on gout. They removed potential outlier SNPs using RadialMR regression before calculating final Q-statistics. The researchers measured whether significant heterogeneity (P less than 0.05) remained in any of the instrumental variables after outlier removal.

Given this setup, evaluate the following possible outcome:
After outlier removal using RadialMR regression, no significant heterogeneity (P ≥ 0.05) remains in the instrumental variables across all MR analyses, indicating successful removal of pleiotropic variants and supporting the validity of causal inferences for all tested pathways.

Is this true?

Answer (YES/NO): YES